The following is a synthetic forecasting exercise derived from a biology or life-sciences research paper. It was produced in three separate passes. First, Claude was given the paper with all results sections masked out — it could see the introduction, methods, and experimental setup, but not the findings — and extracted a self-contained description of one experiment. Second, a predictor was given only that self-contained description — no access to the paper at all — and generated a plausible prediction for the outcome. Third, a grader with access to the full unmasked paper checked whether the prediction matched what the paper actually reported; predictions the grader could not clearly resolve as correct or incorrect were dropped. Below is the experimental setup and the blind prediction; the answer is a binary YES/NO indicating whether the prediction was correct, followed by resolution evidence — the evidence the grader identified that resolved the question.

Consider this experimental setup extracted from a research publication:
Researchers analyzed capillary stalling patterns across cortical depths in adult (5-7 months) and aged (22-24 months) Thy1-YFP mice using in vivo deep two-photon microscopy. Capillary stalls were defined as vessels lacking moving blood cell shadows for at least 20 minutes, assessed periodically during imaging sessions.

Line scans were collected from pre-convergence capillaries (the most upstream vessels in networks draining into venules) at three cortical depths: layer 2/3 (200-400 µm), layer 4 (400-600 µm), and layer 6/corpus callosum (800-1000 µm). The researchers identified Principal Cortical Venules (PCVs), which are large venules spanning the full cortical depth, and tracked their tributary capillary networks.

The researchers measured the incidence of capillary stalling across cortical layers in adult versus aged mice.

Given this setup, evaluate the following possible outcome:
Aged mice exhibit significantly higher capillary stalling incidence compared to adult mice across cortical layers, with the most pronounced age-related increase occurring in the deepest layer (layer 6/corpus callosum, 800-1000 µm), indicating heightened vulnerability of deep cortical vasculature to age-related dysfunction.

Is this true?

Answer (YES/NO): NO